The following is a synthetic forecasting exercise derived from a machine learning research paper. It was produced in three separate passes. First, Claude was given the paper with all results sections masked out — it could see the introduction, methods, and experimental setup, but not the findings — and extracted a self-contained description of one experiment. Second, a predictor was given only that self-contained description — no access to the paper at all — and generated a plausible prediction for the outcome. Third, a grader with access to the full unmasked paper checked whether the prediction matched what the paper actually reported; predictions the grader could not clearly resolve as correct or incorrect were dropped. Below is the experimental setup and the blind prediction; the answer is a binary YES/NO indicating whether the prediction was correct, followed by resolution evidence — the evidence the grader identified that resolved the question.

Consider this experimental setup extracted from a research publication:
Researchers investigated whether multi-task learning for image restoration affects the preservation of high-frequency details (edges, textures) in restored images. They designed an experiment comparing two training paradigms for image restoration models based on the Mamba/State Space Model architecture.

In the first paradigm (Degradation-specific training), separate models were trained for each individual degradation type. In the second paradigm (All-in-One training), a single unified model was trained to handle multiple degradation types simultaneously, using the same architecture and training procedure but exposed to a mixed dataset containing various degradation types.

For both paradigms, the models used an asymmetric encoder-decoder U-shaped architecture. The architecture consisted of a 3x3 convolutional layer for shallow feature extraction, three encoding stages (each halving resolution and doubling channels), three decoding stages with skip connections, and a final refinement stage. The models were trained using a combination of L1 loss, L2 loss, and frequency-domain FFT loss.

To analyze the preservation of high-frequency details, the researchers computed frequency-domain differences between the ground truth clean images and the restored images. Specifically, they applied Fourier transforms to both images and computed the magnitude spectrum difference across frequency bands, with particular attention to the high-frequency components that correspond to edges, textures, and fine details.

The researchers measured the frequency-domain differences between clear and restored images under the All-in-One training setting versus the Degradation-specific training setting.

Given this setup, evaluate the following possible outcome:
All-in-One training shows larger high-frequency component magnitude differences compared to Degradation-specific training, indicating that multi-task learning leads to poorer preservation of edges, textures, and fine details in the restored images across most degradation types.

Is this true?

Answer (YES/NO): YES